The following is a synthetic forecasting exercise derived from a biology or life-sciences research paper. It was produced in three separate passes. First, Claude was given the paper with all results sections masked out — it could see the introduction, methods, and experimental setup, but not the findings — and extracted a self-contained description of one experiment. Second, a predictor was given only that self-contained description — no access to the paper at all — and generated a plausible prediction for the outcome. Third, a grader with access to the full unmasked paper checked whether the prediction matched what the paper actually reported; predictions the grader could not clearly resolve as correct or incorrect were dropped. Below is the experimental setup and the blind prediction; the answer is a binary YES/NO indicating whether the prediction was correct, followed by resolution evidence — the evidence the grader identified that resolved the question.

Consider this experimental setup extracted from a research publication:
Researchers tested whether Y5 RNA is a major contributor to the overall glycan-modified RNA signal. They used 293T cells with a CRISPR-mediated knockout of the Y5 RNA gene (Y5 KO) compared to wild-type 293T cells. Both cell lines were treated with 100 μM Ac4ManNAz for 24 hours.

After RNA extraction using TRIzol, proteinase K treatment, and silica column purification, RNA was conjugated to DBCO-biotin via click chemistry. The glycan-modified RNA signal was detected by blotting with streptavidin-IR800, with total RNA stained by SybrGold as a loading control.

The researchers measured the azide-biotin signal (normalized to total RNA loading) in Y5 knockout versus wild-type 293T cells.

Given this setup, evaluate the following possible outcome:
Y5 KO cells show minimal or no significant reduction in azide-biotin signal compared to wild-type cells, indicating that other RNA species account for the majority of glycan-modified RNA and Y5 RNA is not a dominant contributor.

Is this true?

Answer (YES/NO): NO